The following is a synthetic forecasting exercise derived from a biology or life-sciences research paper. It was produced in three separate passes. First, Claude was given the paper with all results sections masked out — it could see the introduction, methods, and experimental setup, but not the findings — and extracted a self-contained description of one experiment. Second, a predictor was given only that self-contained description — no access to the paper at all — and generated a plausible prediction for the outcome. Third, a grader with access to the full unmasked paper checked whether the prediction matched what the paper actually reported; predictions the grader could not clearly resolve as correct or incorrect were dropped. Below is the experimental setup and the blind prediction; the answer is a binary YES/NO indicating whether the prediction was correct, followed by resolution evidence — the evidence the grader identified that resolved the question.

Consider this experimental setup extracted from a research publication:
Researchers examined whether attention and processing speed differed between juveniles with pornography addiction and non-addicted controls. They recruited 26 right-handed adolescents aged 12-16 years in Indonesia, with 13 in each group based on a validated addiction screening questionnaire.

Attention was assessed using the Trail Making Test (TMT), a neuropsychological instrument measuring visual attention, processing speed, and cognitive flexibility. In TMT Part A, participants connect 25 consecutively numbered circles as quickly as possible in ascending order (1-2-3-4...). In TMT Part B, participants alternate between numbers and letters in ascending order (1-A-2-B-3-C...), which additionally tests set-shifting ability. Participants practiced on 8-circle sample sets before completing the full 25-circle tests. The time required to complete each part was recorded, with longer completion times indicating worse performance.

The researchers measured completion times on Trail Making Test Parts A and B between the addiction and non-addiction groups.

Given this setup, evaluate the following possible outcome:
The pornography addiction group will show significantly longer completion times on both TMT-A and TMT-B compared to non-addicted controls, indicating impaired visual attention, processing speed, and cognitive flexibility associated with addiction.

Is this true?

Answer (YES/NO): NO